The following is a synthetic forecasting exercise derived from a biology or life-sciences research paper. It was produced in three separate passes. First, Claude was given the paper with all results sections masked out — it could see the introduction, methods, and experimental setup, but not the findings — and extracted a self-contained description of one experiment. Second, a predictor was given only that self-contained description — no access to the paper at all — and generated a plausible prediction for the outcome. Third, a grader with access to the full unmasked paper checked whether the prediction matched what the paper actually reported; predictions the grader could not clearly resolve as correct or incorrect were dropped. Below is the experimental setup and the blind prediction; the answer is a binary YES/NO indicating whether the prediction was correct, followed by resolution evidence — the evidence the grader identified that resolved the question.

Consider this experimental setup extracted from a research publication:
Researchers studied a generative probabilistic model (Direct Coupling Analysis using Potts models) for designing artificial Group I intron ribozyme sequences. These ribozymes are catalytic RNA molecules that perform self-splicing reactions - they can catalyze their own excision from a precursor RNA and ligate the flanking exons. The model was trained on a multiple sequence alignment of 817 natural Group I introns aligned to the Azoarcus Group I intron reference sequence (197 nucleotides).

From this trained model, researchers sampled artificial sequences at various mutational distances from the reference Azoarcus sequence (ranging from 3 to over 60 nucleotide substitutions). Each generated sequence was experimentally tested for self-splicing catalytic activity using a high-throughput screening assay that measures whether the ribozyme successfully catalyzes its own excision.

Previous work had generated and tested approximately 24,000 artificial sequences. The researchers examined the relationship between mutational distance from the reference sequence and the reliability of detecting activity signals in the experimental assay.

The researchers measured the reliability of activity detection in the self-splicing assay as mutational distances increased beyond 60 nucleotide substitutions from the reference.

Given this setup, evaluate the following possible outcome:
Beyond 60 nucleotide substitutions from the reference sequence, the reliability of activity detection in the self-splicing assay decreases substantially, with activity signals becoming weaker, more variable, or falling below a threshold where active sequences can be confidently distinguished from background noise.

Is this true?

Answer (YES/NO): YES